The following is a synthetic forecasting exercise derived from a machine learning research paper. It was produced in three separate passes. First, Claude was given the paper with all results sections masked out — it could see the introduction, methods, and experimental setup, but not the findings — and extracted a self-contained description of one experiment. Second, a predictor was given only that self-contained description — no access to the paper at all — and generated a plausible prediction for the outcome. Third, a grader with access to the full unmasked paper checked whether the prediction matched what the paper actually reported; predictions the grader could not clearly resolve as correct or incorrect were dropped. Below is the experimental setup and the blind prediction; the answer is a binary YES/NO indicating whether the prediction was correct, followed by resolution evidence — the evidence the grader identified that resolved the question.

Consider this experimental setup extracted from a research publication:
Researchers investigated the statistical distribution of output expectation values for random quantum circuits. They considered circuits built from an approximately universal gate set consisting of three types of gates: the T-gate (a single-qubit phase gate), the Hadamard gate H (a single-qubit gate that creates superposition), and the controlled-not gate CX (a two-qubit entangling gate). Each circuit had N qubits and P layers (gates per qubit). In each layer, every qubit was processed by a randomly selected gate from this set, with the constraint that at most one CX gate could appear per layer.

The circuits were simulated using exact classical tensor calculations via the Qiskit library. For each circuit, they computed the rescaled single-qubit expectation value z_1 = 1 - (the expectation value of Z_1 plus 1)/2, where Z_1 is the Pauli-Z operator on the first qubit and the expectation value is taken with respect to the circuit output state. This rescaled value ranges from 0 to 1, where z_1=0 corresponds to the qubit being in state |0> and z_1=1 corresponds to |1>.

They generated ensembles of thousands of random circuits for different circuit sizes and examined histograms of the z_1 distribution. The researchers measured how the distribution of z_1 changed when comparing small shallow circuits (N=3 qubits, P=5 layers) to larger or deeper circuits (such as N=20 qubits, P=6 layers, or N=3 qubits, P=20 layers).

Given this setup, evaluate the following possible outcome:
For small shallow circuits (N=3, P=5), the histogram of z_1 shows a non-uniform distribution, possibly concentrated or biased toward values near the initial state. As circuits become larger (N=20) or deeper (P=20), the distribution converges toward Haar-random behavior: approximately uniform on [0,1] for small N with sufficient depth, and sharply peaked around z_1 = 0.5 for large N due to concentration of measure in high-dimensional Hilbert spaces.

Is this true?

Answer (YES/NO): NO